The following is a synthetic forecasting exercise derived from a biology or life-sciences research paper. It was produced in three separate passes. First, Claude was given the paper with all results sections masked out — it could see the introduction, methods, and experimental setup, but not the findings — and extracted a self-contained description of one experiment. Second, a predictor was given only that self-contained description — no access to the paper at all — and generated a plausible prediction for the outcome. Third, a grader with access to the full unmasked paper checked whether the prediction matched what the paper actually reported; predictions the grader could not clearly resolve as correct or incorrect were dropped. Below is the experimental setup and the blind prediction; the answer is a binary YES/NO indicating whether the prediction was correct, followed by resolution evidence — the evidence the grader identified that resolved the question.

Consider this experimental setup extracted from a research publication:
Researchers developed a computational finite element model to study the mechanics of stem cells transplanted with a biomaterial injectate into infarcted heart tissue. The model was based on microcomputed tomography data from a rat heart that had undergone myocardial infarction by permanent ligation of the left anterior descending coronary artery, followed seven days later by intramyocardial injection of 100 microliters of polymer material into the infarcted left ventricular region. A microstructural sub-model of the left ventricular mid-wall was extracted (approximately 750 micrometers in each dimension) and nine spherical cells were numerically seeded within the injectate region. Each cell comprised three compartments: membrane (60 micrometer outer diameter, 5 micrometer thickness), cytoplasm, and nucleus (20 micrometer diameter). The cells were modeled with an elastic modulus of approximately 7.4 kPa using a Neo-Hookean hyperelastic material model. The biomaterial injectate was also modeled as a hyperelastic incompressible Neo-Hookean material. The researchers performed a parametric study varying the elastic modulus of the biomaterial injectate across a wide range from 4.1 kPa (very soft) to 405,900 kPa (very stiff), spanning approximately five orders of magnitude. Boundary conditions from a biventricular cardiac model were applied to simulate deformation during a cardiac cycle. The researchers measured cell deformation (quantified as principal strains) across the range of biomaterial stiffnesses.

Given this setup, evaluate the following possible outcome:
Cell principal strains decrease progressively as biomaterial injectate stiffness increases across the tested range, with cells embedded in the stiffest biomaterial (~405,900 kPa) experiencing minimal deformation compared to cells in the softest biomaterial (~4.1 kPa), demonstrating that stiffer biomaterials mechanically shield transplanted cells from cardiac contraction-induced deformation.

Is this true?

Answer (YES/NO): NO